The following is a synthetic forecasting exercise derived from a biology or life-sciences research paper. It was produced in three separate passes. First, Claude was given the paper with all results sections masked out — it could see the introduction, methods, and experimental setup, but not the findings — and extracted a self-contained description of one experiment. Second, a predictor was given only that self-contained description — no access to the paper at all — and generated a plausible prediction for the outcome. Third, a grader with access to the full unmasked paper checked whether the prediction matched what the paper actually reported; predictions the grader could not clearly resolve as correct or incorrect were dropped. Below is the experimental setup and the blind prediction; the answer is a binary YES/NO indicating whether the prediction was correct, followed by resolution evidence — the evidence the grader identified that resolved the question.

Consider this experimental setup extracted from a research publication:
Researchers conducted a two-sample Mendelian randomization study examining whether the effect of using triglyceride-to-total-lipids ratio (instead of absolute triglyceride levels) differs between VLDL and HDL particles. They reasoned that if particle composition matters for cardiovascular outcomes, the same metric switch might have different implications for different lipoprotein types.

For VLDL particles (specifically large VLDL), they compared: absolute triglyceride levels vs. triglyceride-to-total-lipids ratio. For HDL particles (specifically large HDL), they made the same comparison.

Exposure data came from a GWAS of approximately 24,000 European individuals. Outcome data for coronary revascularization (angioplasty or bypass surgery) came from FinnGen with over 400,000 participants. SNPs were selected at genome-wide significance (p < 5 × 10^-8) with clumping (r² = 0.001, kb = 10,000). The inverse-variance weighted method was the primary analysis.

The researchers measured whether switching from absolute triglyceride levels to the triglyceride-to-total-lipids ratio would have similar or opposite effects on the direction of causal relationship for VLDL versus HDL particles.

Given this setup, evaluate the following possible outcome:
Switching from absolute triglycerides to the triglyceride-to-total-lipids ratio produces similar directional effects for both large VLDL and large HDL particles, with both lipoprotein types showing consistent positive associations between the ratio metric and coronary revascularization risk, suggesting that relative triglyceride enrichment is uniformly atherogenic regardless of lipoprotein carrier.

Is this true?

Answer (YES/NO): NO